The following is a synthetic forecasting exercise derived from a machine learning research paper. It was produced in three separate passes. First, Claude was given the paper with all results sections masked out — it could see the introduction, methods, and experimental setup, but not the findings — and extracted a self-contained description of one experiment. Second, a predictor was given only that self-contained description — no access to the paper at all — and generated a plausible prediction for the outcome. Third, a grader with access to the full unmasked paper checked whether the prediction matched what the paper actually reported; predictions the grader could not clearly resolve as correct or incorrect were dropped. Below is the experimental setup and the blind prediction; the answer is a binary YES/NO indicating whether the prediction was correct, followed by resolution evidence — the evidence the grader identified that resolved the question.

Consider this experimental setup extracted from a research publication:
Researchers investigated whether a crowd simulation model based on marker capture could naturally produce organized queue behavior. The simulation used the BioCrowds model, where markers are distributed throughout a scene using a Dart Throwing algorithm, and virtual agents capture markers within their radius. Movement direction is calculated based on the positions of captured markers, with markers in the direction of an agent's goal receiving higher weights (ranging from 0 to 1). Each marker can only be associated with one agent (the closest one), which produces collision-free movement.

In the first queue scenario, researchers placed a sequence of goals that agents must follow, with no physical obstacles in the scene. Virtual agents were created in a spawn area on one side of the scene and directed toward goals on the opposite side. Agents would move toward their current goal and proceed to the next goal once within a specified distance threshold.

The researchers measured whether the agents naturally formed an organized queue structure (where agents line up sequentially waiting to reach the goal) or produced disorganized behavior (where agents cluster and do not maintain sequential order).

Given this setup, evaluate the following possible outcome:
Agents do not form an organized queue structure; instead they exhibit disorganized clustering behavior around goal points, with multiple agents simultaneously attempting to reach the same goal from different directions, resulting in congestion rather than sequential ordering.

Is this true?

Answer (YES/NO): YES